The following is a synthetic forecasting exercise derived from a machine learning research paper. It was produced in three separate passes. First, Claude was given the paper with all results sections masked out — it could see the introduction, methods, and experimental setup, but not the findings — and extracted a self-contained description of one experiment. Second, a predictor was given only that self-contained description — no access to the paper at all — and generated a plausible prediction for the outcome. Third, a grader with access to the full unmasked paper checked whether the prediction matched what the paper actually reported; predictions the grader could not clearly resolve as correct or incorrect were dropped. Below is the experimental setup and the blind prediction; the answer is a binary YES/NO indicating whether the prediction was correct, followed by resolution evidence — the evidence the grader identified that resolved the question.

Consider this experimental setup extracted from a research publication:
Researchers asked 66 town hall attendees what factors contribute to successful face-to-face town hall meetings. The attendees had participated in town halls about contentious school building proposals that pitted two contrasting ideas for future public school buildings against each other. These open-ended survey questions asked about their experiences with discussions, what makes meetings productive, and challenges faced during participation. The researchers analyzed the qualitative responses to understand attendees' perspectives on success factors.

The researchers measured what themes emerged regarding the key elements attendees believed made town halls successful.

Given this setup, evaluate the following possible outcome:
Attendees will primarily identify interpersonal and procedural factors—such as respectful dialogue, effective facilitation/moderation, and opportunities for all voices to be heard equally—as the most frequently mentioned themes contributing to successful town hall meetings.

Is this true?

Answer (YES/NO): YES